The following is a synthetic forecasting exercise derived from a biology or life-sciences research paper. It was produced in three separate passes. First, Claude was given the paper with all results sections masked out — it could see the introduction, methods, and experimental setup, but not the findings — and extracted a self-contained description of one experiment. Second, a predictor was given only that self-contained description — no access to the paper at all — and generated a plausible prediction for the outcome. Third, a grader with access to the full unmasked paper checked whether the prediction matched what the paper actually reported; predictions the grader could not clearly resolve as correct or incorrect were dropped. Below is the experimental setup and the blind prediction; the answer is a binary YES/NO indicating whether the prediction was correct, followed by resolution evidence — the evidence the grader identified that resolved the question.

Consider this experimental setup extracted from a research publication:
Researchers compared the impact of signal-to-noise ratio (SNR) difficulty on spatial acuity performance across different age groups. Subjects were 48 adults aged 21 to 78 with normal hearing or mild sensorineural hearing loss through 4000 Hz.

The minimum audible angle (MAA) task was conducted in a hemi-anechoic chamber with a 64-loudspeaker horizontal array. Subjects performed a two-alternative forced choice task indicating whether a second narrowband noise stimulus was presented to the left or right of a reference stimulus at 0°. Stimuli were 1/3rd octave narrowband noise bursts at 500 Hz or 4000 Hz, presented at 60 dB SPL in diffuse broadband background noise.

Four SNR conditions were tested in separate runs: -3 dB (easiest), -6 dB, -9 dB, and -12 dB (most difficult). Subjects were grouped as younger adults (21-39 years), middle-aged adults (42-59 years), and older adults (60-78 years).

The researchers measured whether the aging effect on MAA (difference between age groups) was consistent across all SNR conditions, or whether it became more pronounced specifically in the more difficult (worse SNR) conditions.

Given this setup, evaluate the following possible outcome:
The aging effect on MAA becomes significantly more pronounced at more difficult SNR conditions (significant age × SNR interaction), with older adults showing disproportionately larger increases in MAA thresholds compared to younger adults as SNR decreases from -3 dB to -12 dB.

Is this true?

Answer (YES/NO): NO